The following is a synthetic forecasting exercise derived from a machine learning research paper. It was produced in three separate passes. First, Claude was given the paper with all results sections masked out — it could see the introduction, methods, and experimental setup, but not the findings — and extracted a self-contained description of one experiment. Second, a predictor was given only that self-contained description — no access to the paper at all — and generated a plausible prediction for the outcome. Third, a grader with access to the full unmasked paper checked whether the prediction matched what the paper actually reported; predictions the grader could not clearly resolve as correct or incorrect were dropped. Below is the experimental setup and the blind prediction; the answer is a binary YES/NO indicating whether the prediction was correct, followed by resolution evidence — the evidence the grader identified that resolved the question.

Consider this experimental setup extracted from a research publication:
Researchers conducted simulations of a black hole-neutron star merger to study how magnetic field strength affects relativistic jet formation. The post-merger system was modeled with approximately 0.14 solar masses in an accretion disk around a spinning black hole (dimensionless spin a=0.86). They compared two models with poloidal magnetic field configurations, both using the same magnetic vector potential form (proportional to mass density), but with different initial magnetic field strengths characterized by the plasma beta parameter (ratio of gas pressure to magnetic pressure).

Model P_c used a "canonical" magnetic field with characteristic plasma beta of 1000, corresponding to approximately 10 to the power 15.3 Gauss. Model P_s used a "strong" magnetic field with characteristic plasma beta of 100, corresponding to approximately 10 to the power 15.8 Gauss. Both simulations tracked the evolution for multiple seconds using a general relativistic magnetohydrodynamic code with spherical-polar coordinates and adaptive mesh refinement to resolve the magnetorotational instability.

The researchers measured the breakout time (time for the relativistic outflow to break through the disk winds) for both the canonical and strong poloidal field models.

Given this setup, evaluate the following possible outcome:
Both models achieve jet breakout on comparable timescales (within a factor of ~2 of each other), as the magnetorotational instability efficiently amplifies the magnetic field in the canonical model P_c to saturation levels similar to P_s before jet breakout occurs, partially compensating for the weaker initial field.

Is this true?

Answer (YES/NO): NO